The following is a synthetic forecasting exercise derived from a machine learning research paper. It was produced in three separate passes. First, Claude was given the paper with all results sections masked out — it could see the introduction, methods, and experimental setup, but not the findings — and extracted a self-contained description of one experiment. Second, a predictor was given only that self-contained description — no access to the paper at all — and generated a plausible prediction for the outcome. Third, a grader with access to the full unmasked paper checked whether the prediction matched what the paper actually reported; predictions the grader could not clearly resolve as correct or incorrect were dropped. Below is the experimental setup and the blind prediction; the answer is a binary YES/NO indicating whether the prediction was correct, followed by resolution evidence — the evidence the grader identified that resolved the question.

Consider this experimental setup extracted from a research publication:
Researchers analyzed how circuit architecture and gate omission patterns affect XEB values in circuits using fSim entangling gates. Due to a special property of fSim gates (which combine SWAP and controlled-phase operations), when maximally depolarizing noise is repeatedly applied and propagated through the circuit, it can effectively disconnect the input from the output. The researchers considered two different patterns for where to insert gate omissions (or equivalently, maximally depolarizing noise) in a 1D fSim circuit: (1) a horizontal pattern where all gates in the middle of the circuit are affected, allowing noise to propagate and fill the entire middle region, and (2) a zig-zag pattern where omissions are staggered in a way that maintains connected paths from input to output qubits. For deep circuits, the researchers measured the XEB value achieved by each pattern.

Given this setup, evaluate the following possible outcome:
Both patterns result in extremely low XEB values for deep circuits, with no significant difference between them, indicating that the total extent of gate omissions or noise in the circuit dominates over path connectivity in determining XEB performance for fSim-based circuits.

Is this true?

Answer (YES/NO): NO